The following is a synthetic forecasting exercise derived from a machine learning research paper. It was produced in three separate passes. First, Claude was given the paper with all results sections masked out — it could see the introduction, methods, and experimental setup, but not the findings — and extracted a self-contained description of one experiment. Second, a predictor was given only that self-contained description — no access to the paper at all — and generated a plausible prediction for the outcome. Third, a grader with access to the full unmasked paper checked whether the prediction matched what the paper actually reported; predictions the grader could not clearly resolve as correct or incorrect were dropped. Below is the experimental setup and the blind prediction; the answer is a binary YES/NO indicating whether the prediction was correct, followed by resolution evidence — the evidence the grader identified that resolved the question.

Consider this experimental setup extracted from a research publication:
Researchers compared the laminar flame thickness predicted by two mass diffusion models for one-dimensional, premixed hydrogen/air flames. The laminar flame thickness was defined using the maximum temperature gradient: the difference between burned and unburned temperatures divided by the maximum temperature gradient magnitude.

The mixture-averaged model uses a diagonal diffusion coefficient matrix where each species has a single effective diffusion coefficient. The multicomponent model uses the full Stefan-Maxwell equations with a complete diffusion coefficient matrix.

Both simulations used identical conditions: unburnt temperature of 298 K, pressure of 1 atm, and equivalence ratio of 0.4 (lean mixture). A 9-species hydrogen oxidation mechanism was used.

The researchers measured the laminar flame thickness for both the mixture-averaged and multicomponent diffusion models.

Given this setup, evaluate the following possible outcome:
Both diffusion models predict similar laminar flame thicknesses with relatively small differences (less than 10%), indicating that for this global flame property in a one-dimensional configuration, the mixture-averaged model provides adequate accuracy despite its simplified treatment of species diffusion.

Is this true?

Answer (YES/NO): YES